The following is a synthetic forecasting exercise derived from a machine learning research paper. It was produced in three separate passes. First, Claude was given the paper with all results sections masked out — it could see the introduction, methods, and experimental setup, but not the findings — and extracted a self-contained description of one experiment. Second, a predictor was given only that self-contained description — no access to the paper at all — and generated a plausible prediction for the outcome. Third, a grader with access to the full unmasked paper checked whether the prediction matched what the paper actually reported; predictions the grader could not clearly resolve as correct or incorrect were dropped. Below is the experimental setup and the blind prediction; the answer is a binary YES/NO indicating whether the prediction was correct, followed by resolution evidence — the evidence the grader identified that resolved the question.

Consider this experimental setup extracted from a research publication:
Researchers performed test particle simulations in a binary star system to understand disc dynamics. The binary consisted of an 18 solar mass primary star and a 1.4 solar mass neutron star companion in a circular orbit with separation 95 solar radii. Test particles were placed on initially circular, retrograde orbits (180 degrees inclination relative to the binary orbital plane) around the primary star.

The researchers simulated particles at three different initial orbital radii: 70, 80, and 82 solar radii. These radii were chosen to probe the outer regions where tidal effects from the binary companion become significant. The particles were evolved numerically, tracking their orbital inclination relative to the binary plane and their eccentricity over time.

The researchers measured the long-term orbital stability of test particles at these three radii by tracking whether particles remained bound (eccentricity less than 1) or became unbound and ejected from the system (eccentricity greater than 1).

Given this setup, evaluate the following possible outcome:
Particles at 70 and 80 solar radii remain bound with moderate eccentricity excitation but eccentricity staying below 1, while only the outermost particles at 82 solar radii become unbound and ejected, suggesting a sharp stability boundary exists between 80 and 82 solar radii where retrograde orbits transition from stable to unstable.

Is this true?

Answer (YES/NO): YES